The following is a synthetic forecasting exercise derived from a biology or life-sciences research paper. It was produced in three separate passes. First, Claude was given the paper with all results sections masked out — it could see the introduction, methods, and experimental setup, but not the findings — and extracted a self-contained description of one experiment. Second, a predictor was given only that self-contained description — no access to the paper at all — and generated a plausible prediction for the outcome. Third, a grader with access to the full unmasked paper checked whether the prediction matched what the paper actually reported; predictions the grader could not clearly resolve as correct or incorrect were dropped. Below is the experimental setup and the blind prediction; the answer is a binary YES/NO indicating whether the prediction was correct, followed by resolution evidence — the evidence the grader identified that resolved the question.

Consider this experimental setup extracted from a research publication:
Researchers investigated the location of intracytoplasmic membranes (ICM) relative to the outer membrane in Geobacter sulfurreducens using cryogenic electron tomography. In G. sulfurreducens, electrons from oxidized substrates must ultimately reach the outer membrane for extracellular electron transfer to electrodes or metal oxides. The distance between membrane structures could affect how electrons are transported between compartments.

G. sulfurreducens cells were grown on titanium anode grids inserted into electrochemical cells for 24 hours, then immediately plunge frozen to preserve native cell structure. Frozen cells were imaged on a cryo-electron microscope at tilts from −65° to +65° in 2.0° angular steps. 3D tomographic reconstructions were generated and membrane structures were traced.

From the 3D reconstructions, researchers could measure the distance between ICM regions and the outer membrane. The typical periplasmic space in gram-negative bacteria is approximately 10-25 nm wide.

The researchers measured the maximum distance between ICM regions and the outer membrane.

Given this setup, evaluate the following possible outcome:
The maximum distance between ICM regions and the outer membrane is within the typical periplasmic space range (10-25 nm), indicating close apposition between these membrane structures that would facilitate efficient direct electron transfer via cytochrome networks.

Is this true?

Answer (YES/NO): NO